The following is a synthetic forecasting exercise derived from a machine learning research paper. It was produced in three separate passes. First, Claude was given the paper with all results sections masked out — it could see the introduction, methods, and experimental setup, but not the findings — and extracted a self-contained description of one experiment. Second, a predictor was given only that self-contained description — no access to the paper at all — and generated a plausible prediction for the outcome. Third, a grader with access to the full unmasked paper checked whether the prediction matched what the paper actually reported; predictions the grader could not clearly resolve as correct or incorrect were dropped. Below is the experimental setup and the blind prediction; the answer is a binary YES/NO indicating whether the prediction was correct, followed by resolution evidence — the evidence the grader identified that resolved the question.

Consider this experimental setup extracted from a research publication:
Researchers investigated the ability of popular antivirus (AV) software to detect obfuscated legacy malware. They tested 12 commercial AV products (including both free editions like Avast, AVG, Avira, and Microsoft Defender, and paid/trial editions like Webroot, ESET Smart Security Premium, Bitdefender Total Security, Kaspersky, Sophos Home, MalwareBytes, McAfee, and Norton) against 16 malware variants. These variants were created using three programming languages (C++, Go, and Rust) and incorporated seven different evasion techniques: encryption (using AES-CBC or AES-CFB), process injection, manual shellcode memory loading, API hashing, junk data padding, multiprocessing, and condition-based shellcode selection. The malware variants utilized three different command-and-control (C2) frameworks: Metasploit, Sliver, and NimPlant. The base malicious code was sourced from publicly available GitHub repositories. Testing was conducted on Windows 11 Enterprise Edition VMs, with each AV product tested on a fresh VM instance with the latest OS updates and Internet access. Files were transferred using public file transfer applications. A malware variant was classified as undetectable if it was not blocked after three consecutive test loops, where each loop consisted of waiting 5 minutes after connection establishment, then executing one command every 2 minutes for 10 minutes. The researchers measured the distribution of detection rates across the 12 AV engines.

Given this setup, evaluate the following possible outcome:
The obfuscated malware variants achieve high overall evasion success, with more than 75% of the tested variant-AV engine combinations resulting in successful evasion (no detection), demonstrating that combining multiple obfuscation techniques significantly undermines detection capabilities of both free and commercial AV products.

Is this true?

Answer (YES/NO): NO